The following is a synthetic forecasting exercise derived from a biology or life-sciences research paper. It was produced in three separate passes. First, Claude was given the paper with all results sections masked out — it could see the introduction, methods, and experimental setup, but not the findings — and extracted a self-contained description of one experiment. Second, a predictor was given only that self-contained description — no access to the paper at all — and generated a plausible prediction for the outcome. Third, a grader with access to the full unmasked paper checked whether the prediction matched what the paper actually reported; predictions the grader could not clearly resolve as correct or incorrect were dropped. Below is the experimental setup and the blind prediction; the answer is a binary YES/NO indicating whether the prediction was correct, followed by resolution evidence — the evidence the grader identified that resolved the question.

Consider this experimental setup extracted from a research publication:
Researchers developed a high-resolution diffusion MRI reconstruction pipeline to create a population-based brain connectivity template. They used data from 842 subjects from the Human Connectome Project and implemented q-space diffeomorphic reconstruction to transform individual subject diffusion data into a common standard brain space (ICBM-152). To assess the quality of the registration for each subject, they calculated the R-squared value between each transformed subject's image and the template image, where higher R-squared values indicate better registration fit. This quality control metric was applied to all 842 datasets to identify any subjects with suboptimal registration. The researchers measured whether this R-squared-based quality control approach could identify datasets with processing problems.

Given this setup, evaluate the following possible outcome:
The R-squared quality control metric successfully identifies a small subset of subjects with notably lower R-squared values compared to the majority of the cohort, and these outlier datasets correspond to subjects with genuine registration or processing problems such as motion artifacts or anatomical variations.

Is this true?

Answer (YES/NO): YES